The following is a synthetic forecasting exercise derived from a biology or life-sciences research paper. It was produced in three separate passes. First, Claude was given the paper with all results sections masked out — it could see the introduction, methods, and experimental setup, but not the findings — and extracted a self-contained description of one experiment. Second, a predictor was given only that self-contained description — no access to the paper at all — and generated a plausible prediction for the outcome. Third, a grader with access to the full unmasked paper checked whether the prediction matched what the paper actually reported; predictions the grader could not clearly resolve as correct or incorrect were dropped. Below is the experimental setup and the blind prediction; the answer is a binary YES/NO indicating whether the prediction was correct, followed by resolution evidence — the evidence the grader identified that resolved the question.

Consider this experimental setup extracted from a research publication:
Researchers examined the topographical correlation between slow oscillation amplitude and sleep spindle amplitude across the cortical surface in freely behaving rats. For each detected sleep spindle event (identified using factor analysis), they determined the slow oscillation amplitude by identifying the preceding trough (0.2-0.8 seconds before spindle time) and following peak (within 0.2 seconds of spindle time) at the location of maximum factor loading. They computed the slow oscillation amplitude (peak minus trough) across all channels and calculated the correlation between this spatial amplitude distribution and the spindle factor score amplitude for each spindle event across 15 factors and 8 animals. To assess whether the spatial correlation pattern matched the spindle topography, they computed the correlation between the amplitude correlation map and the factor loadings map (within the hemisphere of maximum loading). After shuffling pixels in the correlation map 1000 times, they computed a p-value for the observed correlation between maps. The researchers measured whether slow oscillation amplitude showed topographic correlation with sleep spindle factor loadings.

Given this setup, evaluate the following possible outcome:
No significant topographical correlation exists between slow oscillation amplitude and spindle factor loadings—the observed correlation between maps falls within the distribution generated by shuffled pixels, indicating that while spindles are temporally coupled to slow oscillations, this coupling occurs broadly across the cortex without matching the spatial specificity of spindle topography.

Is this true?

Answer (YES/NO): NO